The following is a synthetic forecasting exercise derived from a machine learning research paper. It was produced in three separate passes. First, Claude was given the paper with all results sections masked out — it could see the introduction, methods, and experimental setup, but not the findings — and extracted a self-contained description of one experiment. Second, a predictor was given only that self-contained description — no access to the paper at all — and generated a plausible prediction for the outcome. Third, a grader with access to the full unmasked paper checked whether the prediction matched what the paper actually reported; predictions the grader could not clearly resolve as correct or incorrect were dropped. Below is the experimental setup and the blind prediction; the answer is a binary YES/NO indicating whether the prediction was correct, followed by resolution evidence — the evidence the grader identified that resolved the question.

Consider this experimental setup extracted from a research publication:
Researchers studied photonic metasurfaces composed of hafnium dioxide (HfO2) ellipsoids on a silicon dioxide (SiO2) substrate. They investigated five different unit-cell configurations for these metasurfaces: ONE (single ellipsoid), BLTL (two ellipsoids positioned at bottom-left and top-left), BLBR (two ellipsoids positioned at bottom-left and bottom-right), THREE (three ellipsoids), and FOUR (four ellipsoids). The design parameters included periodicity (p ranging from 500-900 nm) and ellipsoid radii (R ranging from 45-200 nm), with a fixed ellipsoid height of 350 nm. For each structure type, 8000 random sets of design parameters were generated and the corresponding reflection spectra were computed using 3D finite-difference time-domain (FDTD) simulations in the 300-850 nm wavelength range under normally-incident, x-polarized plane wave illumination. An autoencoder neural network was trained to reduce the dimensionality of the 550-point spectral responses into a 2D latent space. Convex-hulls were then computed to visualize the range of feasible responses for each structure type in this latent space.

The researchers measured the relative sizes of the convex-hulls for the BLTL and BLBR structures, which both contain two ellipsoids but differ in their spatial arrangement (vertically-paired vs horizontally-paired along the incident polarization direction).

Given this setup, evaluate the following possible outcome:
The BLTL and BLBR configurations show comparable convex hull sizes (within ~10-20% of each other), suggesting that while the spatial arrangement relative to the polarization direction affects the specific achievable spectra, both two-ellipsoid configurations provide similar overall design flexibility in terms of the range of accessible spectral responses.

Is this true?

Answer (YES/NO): NO